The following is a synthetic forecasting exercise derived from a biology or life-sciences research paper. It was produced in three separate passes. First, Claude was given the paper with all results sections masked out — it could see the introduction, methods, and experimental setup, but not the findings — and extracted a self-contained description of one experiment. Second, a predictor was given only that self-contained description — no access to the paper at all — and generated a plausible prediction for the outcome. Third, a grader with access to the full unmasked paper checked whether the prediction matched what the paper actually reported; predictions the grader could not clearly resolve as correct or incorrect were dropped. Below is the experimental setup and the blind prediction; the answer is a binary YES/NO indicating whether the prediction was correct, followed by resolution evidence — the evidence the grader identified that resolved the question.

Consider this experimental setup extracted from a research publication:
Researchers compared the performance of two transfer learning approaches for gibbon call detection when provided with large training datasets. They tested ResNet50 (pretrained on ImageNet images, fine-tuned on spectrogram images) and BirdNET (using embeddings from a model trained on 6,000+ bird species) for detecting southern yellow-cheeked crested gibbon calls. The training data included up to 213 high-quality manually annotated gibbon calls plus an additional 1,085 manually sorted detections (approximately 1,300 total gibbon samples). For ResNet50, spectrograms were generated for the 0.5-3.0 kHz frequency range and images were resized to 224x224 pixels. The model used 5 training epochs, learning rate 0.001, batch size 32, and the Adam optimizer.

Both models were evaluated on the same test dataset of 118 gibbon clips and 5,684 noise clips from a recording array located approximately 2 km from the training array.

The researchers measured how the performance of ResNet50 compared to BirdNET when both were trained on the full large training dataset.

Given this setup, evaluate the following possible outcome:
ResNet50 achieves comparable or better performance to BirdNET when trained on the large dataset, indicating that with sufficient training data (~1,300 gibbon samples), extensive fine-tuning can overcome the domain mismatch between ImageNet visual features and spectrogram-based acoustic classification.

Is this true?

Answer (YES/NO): YES